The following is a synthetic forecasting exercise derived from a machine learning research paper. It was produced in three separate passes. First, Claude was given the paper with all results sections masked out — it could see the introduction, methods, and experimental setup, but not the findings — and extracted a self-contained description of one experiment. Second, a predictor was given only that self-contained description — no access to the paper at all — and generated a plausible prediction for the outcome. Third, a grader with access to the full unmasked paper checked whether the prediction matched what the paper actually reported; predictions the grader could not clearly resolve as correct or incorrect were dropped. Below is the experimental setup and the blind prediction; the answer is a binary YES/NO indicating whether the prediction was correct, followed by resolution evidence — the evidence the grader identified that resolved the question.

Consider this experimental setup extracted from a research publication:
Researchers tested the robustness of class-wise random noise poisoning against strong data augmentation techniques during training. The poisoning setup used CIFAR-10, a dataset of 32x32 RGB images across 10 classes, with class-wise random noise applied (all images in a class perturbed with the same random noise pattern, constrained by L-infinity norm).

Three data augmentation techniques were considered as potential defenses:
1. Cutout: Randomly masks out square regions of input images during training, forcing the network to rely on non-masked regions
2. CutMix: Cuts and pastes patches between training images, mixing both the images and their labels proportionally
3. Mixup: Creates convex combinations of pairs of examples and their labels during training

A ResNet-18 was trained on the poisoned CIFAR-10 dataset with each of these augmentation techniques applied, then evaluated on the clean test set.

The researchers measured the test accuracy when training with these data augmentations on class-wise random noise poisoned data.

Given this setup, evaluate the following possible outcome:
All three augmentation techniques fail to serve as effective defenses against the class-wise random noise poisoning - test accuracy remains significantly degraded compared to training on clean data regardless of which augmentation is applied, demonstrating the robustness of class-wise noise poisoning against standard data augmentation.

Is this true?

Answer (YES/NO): YES